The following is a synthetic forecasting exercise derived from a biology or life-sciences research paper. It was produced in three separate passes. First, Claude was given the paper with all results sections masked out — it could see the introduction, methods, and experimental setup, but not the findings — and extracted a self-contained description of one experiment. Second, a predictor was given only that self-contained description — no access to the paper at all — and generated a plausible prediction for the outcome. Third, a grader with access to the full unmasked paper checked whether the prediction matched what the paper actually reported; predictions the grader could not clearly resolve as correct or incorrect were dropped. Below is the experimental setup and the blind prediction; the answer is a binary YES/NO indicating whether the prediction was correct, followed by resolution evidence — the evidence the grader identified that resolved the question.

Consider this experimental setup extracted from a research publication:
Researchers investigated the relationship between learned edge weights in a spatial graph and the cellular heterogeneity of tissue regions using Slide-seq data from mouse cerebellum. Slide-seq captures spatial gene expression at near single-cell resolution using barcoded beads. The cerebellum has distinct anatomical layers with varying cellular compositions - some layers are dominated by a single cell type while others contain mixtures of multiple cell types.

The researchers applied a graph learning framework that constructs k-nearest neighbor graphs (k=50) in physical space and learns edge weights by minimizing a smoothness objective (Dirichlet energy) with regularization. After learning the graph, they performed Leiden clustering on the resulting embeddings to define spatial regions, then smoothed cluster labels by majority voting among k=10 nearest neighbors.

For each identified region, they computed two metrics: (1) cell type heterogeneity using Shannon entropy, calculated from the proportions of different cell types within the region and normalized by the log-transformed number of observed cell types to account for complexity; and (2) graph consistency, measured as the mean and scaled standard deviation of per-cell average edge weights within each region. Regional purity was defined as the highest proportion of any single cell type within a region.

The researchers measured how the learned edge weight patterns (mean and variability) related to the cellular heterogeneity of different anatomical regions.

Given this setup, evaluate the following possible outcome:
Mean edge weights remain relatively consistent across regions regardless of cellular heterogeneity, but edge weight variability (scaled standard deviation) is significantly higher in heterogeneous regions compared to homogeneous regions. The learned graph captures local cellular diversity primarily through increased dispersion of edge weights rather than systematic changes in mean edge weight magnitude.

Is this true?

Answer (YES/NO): NO